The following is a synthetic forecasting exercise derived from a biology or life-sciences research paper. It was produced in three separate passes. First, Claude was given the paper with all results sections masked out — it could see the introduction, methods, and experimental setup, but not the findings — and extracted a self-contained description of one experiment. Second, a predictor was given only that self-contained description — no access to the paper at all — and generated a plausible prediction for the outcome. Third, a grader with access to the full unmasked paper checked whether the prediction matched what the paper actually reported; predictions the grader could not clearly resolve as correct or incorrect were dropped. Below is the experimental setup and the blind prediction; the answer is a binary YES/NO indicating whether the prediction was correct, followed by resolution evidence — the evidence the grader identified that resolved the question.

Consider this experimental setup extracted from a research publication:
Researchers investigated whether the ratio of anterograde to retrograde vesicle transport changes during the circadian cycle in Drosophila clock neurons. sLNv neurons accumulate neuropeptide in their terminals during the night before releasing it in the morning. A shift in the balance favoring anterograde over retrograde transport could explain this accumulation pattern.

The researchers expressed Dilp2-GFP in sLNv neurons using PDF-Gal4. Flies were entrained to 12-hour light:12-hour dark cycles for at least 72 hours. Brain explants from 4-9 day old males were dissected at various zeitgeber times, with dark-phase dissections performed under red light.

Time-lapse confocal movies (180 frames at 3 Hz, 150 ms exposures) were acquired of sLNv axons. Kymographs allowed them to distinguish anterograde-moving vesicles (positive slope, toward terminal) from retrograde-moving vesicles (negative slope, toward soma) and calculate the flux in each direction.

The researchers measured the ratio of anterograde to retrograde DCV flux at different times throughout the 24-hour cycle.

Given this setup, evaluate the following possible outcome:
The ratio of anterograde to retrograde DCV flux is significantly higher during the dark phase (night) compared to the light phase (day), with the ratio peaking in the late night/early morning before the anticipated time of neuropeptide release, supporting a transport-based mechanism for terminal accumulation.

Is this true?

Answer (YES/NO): YES